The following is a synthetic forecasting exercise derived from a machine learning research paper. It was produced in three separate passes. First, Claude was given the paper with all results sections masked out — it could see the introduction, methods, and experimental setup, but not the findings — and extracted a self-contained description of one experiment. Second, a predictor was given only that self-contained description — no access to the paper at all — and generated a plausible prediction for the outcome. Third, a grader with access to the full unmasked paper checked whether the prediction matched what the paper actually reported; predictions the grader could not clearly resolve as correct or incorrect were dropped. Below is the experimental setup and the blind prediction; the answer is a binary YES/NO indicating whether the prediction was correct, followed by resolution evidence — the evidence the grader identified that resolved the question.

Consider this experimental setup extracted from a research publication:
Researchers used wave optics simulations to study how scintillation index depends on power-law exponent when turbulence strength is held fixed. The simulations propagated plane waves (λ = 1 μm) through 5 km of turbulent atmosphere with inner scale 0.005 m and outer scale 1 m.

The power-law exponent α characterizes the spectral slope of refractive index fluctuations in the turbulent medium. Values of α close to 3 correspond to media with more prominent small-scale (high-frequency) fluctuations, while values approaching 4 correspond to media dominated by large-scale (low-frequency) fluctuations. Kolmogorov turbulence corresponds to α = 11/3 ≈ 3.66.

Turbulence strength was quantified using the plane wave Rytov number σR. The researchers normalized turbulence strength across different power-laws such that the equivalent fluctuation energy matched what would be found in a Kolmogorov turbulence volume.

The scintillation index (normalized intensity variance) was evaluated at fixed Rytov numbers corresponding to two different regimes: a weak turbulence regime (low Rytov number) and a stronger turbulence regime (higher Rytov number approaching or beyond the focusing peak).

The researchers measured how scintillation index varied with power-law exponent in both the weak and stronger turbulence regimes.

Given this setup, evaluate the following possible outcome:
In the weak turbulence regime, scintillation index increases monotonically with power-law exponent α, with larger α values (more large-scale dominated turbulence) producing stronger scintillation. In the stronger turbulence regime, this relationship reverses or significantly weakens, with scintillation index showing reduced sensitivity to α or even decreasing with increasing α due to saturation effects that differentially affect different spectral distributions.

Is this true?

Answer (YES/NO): NO